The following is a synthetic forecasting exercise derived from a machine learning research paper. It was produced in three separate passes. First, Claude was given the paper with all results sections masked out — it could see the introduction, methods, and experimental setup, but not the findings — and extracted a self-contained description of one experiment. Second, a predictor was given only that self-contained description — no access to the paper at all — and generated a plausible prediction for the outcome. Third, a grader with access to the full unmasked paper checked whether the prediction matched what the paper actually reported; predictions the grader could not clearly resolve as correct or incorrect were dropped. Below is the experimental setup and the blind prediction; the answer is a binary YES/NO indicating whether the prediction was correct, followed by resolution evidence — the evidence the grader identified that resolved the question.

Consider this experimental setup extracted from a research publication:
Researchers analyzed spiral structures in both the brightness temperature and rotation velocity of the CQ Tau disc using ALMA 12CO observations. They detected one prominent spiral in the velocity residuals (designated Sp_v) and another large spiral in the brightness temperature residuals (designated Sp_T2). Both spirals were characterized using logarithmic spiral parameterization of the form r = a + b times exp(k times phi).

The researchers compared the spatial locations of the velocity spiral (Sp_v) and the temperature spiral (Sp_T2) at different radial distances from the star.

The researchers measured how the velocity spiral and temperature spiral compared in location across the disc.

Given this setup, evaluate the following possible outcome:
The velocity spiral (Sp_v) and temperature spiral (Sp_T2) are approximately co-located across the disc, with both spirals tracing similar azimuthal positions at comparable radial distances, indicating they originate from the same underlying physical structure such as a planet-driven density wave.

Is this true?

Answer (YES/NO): NO